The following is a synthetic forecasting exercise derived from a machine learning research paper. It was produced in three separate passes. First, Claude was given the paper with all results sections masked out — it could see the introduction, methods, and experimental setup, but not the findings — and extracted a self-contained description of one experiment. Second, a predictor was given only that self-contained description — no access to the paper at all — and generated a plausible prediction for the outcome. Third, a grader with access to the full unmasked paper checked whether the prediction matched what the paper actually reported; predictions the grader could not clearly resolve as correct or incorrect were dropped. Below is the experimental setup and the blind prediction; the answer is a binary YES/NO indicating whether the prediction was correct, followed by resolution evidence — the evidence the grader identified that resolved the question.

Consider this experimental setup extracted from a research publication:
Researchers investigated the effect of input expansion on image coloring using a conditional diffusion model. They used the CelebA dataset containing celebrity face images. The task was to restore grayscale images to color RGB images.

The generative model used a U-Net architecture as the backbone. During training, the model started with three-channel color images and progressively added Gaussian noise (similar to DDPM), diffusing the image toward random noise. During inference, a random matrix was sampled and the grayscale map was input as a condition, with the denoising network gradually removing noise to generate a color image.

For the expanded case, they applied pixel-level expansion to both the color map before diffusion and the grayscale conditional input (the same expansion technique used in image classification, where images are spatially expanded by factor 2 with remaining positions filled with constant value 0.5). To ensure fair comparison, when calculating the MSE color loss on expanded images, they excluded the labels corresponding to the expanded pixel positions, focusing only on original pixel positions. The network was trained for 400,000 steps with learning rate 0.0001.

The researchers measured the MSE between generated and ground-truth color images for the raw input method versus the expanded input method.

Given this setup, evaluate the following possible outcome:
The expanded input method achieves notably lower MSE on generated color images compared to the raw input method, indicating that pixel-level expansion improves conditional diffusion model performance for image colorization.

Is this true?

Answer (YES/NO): NO